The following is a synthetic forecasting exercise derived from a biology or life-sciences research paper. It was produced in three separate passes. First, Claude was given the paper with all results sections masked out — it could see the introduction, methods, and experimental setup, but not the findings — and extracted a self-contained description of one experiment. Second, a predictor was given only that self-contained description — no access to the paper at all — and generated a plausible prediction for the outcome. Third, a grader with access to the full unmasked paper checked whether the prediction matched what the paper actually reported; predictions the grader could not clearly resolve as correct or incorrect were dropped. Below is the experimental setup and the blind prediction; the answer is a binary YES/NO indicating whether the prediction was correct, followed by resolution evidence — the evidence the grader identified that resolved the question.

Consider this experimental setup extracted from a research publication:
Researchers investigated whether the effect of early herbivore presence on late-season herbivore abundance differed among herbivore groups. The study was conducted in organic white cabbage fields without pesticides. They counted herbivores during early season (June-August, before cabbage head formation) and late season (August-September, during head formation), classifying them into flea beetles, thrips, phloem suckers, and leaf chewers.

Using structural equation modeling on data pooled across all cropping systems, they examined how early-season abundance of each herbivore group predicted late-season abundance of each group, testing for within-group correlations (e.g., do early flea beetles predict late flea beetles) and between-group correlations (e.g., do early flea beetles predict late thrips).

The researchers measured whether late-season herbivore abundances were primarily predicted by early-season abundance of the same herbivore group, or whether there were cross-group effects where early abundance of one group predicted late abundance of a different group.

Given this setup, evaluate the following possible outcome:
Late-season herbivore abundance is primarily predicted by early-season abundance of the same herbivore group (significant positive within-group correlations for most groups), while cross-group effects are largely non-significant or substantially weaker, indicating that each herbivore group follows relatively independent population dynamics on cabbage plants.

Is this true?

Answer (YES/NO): NO